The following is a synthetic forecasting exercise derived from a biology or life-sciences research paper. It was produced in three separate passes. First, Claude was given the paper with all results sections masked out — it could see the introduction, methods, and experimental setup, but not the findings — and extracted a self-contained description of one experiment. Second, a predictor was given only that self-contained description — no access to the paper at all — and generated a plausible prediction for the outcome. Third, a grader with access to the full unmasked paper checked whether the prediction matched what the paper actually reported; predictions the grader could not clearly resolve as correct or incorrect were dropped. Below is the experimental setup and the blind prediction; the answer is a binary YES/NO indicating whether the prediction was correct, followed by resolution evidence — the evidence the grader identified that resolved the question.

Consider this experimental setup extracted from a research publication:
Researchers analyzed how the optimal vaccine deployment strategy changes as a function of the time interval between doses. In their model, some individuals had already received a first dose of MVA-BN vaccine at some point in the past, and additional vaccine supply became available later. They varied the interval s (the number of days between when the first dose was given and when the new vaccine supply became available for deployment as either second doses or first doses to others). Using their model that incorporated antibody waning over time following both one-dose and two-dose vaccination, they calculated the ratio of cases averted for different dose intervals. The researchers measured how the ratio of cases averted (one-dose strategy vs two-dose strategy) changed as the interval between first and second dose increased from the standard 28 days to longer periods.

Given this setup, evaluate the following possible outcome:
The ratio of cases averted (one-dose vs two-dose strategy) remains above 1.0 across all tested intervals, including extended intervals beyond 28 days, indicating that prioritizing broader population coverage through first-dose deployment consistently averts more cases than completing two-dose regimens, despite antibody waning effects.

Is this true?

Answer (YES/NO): YES